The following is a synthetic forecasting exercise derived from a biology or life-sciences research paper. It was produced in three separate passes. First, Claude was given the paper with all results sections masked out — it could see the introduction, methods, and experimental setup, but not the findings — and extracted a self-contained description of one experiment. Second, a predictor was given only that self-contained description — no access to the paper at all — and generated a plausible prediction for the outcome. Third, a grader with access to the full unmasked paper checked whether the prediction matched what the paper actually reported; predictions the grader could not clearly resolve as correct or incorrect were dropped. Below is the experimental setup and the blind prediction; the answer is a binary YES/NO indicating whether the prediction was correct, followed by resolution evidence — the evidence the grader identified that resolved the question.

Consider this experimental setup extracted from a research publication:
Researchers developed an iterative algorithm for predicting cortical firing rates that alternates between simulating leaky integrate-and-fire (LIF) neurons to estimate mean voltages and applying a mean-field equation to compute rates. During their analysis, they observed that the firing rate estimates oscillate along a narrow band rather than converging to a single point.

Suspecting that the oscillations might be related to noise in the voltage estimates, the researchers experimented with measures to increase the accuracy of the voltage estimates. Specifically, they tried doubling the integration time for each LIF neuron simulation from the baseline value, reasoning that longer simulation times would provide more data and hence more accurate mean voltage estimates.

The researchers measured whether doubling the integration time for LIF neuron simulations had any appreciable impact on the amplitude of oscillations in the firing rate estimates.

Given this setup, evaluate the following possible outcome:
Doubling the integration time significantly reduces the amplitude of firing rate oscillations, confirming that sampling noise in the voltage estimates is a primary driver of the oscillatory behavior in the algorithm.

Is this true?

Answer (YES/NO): NO